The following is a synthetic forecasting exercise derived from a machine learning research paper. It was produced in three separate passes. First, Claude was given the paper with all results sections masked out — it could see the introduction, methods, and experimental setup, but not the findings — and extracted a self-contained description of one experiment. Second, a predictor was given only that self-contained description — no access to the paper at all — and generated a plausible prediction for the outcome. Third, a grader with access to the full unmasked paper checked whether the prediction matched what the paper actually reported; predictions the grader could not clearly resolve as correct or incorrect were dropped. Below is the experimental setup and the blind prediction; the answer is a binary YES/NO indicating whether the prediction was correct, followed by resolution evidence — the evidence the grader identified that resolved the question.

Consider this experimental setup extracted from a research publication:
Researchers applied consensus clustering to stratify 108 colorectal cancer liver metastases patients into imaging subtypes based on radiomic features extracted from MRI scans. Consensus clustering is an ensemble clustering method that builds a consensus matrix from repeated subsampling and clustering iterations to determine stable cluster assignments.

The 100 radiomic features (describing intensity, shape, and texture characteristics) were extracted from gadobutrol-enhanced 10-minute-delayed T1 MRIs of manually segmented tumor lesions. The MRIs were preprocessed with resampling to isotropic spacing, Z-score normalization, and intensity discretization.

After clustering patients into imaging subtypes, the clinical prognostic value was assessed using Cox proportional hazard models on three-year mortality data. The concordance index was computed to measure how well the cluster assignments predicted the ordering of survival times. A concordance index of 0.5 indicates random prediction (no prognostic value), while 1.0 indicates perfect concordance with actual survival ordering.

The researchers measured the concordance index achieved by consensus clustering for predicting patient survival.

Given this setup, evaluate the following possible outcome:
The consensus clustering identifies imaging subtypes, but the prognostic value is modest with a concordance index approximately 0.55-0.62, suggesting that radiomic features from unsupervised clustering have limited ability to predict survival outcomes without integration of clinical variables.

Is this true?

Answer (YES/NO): NO